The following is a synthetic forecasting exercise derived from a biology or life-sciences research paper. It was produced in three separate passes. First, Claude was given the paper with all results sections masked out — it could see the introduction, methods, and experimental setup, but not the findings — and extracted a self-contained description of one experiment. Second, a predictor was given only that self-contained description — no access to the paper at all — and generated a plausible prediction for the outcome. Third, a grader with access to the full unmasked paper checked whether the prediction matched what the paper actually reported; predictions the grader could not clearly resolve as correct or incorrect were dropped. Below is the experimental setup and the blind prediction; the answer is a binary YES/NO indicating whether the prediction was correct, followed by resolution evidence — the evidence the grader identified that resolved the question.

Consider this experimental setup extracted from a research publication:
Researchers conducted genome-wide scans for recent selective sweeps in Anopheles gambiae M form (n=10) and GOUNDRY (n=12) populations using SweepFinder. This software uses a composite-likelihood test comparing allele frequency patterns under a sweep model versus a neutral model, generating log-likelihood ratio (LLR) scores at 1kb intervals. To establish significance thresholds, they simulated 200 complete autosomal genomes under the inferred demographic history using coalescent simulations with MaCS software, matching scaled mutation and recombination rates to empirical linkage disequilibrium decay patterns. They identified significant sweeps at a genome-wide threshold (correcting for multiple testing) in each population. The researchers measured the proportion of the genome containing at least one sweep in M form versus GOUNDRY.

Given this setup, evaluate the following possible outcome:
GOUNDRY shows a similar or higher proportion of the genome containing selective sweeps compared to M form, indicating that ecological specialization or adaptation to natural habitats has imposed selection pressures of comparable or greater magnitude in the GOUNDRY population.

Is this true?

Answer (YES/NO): NO